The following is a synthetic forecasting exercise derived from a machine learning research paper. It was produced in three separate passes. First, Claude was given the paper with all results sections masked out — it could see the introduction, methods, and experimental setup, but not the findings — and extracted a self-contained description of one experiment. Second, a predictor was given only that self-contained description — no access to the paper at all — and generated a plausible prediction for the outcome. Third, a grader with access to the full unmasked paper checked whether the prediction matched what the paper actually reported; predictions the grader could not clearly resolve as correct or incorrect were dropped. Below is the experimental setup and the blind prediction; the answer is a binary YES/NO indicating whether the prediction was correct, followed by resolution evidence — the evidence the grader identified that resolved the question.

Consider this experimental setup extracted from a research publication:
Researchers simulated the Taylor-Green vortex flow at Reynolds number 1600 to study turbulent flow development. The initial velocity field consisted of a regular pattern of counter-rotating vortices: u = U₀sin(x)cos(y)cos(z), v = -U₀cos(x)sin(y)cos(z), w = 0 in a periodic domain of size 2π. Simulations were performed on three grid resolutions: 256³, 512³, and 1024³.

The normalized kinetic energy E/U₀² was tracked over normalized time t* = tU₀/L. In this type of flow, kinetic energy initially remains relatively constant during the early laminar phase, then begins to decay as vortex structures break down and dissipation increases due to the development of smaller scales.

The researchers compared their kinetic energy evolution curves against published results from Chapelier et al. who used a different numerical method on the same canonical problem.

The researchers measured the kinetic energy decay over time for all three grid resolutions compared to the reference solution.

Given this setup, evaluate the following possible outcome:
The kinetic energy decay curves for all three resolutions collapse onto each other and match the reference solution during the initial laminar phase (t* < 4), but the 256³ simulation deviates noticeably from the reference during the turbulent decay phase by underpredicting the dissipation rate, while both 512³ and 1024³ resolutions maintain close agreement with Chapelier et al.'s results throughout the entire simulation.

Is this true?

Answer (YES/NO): NO